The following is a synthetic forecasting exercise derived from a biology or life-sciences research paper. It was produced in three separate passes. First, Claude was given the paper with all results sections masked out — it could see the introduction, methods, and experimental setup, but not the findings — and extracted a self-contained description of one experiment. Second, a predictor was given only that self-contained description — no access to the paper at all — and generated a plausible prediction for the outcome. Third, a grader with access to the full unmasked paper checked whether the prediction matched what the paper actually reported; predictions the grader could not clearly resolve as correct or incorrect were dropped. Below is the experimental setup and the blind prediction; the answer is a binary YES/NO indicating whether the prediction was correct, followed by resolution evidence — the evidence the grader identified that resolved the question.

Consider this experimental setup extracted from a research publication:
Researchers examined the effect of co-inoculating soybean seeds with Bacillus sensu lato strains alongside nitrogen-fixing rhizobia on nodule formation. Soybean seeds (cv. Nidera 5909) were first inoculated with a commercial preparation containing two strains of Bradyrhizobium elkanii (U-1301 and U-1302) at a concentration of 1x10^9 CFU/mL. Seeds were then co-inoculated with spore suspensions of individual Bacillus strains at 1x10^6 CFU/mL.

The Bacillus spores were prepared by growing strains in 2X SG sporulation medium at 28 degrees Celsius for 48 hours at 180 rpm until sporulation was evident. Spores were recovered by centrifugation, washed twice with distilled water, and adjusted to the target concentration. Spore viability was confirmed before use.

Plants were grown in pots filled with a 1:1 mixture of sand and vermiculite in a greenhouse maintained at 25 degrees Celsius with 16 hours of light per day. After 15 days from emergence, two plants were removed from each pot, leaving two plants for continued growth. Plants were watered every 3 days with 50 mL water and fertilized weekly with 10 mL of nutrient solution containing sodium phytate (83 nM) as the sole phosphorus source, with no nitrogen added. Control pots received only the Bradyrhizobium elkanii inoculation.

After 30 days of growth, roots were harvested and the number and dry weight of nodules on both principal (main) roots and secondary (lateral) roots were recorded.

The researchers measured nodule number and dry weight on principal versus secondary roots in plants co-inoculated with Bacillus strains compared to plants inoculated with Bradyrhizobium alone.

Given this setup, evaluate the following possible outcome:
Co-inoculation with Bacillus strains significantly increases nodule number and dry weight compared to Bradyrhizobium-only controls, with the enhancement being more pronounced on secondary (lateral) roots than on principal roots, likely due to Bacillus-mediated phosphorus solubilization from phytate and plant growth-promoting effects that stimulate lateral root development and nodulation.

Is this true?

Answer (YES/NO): NO